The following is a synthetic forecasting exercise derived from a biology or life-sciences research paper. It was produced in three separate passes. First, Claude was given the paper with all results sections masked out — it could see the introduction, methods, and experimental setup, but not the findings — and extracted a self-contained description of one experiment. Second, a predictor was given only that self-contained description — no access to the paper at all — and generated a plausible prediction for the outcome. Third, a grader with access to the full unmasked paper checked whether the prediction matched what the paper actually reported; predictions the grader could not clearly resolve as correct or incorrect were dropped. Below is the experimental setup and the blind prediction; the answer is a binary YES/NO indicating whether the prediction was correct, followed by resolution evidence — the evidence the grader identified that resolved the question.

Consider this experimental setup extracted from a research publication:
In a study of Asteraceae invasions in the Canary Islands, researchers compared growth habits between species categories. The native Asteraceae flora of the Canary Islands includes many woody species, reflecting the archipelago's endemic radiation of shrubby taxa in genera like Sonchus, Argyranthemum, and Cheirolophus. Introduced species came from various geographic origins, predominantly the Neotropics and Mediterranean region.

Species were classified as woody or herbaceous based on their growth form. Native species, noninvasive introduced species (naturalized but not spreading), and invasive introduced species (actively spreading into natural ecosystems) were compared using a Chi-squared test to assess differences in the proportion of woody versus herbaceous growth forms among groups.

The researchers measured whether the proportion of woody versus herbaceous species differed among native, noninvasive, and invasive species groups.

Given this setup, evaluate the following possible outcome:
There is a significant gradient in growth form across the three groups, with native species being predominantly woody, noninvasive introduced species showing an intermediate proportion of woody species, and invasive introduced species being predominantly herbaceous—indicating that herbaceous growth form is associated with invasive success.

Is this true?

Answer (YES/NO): NO